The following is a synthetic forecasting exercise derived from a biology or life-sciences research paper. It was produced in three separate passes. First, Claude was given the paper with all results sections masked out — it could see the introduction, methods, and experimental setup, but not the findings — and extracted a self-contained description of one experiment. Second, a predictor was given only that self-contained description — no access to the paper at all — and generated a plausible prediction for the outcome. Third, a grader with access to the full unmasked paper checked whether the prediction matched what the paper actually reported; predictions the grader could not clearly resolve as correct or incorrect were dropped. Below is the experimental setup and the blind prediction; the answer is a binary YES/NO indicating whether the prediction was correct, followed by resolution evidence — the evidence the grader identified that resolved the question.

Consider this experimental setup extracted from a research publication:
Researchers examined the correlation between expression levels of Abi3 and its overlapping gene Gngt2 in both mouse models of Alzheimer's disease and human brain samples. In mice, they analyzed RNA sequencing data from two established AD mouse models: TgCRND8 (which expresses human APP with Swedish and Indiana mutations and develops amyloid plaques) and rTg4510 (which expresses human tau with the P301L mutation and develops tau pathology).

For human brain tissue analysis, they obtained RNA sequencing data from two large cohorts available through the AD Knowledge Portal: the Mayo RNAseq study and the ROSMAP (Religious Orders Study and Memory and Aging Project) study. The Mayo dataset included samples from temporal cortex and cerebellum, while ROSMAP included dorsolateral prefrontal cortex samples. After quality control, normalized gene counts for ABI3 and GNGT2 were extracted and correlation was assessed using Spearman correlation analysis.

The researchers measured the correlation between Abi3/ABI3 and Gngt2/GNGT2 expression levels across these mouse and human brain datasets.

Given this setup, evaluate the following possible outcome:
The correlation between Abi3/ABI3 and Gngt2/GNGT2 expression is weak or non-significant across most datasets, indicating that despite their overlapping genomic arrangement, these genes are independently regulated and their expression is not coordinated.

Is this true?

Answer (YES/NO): NO